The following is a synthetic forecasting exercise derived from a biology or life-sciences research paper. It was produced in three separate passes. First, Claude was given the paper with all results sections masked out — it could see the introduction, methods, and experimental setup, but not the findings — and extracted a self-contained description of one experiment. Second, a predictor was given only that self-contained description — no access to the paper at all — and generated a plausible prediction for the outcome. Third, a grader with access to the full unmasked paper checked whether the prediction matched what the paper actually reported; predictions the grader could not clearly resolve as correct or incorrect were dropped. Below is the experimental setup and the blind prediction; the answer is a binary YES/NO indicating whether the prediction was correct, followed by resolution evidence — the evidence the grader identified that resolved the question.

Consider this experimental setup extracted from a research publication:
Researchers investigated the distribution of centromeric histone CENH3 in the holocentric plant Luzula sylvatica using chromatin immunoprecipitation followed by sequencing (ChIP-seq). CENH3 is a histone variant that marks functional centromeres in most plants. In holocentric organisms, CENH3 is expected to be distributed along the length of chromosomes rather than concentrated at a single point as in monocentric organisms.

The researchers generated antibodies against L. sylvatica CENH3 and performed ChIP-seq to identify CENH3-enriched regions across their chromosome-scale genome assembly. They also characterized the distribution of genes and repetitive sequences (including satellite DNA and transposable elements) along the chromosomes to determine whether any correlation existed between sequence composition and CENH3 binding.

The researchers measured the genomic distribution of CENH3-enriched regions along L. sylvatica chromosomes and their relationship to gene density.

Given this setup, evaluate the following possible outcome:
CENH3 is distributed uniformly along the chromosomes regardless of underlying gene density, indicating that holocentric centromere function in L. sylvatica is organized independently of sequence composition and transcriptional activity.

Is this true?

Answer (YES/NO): NO